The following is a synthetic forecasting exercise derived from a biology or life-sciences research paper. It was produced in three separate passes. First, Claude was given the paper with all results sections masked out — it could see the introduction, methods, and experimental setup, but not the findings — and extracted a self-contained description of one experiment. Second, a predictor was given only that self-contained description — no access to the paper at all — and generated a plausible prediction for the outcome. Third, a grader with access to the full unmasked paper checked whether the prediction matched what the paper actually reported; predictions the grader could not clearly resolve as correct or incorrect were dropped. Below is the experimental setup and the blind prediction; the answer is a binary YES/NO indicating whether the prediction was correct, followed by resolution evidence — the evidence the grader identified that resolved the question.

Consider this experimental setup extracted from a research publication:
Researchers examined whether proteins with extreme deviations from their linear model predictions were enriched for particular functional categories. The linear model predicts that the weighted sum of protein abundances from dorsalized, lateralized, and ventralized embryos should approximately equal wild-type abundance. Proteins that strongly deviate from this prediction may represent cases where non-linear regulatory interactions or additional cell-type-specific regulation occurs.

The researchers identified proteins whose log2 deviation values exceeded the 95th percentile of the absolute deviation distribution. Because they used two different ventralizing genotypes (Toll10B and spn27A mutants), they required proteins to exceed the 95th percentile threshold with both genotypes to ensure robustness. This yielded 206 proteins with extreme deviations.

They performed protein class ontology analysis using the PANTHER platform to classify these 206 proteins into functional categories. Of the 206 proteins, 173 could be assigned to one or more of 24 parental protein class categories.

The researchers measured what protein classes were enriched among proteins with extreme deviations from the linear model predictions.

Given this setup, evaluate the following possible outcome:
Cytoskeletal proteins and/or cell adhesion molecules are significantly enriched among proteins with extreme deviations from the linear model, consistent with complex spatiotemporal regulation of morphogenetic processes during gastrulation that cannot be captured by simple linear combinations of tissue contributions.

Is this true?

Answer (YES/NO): NO